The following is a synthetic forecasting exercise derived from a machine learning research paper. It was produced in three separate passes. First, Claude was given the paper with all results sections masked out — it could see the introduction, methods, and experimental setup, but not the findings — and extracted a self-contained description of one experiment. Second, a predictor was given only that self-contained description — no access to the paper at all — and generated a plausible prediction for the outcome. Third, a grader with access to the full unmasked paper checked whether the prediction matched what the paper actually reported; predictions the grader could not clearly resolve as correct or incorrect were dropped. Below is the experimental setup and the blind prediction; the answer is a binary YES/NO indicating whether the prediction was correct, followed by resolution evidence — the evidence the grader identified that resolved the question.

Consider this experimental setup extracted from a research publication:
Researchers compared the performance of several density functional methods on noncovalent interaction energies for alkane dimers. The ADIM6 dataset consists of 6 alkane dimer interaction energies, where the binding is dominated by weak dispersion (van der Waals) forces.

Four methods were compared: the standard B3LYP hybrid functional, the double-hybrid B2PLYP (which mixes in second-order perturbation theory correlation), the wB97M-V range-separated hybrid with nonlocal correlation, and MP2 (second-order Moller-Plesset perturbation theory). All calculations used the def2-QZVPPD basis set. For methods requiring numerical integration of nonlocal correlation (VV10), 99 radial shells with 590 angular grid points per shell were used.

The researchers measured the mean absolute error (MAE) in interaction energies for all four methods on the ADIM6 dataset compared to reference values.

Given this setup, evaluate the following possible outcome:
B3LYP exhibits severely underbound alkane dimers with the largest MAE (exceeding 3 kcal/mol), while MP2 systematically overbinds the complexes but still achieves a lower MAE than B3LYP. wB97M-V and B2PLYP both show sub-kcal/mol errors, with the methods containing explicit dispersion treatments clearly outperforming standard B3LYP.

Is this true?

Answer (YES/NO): NO